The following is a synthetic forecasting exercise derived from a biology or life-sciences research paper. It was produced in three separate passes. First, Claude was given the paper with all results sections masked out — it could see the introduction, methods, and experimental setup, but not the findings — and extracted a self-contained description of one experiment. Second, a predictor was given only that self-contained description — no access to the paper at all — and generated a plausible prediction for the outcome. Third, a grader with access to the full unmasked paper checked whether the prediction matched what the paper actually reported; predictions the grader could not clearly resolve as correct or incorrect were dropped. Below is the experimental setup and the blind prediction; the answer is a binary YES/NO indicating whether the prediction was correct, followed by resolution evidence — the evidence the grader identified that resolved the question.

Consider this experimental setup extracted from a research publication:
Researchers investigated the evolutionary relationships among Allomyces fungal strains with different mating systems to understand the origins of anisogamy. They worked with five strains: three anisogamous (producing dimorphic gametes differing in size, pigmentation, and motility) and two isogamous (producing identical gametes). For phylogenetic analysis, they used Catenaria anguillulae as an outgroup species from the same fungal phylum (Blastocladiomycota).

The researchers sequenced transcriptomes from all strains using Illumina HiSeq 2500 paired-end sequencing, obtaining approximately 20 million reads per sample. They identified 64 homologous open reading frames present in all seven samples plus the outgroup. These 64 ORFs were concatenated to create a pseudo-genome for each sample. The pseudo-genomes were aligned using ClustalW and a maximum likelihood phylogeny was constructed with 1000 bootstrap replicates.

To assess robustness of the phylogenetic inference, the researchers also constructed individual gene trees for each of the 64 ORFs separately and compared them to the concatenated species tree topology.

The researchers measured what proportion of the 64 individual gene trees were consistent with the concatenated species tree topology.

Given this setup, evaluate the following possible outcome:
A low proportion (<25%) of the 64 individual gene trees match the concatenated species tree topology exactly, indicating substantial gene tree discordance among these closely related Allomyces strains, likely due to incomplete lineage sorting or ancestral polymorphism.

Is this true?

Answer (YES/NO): NO